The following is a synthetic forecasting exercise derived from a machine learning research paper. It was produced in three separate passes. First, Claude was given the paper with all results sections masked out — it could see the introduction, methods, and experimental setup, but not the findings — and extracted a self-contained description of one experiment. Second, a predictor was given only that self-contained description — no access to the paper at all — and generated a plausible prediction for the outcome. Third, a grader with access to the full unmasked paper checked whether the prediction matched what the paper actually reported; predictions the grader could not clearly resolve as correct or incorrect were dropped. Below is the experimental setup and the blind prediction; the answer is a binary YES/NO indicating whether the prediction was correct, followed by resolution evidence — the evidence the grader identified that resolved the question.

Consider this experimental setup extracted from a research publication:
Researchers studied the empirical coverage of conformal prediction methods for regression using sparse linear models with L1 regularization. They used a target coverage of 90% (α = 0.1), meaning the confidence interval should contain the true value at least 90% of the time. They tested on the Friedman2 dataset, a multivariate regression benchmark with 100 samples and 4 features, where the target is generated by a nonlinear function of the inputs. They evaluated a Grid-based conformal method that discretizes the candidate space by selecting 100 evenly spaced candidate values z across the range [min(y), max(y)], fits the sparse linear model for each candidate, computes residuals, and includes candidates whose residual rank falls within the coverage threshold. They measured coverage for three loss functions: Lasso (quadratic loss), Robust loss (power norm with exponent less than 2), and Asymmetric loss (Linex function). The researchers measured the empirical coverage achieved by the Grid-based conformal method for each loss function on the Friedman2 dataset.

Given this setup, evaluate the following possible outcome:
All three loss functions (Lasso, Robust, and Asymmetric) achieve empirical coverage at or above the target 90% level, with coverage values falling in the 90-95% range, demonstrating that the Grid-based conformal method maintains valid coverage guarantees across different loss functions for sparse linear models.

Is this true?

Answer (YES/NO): NO